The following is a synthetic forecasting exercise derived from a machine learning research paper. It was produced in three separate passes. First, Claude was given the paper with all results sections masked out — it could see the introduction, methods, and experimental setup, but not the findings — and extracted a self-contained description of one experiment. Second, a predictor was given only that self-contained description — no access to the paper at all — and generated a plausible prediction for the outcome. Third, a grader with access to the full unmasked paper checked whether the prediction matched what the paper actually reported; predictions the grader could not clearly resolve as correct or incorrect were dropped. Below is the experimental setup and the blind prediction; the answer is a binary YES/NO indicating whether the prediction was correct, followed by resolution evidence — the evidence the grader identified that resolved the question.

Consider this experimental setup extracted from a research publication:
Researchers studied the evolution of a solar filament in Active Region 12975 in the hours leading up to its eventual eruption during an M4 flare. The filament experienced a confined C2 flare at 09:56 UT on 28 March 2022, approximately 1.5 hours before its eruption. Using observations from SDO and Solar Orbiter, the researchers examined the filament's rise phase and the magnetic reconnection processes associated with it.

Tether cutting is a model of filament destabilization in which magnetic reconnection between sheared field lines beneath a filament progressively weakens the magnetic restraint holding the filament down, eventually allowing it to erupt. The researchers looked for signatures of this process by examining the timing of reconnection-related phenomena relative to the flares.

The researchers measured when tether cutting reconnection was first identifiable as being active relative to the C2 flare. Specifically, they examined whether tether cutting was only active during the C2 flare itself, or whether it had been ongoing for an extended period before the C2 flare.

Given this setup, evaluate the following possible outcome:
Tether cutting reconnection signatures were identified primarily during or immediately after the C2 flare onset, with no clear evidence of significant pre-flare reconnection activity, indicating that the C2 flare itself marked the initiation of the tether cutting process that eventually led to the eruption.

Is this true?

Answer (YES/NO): NO